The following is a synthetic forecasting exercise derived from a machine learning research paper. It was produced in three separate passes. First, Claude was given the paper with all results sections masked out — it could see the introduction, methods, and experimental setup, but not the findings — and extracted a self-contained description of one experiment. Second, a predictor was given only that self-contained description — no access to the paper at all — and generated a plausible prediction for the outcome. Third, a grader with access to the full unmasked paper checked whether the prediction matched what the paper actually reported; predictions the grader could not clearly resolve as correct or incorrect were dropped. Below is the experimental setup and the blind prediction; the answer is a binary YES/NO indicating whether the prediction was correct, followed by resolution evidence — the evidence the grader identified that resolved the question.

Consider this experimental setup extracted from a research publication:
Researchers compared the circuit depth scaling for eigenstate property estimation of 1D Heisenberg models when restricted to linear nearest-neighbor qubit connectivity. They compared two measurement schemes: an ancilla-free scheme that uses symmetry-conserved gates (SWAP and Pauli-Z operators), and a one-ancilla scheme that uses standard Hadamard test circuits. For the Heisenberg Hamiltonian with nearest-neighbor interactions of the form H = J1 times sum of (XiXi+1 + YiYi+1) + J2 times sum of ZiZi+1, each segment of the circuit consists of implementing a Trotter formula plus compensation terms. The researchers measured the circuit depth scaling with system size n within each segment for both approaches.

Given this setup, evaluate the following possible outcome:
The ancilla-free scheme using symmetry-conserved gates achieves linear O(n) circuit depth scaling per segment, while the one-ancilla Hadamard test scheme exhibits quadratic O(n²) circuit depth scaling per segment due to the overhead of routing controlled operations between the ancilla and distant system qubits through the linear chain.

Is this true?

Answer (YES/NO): NO